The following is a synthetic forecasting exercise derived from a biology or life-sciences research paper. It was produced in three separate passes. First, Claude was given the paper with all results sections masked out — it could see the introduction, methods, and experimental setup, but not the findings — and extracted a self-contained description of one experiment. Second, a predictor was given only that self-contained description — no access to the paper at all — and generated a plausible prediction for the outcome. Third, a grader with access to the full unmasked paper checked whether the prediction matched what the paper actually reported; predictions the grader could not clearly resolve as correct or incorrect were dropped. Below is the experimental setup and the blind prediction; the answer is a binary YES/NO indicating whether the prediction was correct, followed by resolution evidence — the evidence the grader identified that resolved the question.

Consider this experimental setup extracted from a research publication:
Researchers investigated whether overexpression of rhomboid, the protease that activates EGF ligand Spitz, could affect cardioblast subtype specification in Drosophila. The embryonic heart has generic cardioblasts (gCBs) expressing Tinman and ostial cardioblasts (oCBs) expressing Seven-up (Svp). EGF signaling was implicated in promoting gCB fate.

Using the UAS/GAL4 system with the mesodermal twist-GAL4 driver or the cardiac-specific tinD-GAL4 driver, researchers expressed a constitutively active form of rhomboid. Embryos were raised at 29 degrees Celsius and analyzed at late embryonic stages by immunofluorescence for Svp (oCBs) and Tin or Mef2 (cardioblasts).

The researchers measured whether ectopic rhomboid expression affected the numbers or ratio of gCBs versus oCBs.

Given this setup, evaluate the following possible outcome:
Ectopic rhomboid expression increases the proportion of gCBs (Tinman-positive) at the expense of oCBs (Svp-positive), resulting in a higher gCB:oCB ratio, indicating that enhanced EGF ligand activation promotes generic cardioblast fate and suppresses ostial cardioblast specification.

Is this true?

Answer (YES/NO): YES